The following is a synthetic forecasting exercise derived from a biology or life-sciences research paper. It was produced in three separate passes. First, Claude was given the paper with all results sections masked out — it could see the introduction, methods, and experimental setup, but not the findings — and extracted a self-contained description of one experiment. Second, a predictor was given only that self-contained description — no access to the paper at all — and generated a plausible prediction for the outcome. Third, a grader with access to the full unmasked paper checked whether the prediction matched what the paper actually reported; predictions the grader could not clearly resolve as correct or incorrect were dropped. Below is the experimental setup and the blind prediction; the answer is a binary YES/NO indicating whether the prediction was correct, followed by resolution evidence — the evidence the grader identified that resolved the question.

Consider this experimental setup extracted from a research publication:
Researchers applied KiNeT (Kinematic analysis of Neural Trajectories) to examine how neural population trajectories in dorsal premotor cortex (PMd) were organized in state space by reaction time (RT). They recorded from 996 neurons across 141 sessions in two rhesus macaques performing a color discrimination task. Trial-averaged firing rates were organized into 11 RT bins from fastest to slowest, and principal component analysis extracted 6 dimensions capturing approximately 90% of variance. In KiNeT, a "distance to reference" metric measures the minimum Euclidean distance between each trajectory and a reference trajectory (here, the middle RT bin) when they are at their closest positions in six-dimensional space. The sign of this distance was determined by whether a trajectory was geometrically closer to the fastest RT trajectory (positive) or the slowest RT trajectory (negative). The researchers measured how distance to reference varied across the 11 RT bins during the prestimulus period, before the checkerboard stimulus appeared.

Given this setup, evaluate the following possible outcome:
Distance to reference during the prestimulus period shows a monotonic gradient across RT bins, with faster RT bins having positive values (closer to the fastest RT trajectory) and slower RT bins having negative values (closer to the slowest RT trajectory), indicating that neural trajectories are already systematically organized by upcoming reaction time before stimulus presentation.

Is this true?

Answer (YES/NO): YES